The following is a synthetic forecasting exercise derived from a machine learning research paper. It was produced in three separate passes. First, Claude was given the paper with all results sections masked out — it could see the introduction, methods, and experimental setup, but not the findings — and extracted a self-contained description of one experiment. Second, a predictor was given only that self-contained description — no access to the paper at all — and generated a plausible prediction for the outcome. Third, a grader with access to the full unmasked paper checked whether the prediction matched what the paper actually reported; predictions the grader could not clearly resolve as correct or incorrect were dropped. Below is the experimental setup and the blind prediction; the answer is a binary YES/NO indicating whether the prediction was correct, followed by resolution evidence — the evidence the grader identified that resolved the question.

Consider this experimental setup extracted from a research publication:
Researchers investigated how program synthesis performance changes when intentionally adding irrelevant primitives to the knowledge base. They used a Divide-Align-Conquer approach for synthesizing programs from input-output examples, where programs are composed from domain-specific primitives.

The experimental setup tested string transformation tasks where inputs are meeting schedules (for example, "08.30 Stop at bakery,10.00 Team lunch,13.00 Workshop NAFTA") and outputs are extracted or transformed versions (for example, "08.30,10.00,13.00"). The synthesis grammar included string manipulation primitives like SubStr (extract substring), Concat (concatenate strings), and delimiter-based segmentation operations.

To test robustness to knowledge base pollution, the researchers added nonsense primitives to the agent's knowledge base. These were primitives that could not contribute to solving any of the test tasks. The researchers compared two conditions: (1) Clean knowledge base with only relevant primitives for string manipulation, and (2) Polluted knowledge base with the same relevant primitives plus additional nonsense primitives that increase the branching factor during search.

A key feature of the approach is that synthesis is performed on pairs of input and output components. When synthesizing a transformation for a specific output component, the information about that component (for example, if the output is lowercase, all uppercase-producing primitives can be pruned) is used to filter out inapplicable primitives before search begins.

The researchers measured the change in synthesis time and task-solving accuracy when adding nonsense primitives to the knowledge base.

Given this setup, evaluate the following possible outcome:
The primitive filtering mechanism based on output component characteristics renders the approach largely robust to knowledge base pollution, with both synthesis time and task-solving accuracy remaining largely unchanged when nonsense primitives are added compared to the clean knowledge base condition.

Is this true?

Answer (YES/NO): NO